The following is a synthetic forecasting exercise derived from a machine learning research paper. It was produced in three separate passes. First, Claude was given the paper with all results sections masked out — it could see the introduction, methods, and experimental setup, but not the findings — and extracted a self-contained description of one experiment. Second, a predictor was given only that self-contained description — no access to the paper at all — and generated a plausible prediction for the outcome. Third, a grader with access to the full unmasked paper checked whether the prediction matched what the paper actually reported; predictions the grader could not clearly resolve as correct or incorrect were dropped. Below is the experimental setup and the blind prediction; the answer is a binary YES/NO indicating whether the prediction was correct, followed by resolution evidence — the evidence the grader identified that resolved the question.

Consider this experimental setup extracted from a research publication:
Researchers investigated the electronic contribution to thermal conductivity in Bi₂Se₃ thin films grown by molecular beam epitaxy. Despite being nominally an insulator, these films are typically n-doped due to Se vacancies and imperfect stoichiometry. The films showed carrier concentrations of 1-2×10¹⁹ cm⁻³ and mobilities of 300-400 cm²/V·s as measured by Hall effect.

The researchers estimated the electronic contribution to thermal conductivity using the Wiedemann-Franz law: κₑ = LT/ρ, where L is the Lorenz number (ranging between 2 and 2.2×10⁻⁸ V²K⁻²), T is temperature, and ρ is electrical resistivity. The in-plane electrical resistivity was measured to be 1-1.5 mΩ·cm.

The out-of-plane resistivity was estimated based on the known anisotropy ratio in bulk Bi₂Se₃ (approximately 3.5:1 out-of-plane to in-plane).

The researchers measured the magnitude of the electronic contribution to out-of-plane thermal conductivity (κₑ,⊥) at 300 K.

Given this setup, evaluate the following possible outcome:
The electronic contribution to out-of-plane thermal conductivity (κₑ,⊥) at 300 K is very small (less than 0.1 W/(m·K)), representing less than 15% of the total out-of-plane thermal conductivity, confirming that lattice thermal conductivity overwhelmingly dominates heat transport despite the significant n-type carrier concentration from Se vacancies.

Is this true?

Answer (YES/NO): NO